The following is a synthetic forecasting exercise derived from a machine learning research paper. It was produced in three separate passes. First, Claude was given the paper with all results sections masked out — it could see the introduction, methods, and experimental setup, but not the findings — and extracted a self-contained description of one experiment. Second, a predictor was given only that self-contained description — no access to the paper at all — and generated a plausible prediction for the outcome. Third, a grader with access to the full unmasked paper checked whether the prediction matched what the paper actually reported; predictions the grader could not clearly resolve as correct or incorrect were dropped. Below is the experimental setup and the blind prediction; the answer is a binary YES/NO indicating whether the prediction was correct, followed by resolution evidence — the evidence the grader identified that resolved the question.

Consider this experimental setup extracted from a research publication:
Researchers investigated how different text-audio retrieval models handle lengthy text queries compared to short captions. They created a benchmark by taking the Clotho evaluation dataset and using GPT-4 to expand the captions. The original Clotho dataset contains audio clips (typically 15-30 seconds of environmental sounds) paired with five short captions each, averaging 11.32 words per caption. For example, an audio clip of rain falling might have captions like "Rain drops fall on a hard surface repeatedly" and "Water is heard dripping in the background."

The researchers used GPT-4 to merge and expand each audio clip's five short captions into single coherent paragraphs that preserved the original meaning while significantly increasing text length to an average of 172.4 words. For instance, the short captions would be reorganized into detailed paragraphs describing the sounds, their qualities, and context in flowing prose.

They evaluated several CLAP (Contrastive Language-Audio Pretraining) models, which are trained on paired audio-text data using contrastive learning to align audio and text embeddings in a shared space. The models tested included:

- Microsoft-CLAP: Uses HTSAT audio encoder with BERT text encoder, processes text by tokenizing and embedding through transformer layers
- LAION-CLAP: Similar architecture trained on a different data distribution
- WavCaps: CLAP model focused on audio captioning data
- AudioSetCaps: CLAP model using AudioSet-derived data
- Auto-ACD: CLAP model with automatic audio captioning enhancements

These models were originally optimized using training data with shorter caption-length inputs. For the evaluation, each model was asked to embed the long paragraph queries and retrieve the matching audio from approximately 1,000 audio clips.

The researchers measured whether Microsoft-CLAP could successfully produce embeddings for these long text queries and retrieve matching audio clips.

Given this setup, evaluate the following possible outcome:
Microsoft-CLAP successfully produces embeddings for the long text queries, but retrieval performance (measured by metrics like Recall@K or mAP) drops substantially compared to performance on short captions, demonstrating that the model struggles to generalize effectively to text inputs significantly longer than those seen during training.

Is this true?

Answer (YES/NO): NO